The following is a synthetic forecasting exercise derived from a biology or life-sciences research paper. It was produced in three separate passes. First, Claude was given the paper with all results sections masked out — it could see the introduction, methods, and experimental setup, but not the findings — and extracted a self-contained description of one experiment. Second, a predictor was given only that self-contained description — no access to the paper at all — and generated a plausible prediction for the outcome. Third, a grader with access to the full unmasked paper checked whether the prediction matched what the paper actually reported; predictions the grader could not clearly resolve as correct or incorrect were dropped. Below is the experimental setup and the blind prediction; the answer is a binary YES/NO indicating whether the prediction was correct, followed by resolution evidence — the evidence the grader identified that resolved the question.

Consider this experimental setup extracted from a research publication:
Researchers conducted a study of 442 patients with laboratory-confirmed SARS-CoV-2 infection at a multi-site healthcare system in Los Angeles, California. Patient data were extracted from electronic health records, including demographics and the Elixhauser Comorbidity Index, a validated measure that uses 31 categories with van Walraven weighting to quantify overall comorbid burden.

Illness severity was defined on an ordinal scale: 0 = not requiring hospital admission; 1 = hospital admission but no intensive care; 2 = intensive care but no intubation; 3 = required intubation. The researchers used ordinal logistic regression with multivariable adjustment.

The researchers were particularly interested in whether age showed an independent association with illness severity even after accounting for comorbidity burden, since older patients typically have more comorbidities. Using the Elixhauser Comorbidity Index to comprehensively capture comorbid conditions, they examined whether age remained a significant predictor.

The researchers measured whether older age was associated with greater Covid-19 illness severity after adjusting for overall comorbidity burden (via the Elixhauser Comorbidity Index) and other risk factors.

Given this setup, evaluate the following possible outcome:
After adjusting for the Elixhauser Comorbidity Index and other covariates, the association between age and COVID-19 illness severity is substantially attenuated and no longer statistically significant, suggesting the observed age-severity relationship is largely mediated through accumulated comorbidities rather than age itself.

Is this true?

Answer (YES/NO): NO